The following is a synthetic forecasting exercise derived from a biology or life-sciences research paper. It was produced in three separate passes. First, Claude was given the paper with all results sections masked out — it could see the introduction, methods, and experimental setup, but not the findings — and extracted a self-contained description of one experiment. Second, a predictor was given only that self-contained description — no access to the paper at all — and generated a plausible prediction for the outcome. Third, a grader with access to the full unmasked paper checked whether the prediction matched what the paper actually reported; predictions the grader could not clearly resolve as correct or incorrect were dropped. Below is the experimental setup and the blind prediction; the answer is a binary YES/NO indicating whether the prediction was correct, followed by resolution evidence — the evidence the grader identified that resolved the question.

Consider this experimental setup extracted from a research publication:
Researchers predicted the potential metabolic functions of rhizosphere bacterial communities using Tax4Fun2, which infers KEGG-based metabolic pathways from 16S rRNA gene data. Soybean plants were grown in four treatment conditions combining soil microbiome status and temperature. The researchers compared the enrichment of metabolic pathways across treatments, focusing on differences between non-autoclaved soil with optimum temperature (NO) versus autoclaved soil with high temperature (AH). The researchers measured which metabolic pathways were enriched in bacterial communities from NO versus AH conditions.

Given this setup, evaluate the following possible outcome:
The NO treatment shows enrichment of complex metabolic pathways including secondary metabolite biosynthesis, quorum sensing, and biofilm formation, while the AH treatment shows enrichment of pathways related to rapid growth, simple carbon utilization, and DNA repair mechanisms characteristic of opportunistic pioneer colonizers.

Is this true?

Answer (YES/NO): NO